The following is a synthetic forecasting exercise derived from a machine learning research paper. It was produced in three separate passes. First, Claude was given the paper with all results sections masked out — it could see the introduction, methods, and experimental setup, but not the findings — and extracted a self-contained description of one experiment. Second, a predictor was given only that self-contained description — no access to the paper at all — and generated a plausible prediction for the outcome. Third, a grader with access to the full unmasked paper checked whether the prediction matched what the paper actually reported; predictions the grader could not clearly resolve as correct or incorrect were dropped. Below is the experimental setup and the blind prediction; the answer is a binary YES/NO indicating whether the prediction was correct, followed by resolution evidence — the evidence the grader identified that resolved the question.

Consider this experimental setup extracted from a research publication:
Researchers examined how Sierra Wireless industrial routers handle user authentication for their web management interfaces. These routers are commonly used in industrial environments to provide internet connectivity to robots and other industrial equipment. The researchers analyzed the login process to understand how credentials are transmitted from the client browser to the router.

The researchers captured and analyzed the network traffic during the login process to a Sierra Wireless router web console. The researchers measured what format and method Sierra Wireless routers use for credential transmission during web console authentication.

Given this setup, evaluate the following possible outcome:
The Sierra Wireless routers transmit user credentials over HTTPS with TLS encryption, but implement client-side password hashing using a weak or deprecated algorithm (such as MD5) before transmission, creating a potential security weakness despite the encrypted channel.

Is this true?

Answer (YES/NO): NO